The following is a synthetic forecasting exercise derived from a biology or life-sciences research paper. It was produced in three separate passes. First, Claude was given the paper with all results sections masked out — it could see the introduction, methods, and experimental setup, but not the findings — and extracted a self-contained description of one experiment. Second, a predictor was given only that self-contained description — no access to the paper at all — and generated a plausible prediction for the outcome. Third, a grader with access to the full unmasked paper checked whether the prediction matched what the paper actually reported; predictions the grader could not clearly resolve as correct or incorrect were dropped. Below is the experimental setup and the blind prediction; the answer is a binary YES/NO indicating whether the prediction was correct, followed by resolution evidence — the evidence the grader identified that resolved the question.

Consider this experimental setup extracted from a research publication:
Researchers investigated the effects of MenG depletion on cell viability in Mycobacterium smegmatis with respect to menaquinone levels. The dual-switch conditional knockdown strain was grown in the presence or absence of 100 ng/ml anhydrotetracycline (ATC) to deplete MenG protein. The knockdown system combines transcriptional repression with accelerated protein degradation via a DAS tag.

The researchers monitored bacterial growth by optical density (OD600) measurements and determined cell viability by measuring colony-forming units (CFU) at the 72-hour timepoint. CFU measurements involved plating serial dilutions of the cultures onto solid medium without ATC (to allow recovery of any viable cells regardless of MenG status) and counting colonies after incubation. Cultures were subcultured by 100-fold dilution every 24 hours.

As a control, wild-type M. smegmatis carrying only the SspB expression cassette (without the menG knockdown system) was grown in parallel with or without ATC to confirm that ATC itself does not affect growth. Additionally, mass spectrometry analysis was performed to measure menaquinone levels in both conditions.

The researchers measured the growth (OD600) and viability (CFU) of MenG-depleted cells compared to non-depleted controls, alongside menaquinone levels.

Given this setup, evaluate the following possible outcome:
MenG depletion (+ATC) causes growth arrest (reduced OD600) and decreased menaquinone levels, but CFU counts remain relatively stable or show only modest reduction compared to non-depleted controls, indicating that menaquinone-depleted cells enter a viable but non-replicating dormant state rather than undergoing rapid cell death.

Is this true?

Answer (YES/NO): NO